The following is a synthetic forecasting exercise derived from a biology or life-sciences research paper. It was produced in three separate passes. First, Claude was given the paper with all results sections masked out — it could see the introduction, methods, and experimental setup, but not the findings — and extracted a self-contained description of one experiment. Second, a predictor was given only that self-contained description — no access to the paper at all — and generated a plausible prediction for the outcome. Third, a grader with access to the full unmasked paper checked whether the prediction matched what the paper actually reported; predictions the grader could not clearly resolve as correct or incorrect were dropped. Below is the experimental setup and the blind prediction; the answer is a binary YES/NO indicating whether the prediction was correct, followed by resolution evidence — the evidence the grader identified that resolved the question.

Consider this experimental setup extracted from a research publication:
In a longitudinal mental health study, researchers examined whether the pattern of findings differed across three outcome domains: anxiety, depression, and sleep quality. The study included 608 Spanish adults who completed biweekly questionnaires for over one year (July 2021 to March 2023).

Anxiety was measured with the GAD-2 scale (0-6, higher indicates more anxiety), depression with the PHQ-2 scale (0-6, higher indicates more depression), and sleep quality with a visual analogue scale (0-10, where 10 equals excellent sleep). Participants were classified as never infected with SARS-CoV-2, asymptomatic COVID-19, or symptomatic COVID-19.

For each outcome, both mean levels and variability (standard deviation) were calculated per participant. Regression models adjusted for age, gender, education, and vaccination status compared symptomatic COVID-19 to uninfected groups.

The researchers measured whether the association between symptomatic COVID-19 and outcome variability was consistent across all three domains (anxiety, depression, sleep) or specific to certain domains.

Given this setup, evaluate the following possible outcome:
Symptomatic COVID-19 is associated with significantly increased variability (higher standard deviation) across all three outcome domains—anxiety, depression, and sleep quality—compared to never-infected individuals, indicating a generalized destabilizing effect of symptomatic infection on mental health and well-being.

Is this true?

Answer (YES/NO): NO